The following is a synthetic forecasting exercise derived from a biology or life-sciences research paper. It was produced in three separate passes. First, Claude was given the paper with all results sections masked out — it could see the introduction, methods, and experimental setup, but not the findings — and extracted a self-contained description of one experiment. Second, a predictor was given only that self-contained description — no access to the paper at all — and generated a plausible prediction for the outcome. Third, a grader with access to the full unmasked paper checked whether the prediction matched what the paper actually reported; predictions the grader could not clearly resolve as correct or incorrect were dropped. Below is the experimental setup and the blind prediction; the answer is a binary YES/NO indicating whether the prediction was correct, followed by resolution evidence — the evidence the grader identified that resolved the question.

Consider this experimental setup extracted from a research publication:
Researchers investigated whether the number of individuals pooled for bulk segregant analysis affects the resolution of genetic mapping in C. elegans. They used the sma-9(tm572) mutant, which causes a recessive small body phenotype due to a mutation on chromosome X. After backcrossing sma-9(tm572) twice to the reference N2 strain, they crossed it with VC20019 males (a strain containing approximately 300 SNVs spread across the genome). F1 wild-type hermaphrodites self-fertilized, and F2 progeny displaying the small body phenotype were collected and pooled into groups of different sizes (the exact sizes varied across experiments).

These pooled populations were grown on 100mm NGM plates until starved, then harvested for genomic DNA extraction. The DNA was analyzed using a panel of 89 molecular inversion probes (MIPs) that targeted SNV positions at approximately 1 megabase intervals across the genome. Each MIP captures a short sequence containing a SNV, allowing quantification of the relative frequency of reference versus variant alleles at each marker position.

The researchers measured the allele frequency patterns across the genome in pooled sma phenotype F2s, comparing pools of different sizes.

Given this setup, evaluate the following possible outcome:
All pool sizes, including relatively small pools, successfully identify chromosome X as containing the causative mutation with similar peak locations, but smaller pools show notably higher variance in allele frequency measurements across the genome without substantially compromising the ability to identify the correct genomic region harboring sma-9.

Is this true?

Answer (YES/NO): NO